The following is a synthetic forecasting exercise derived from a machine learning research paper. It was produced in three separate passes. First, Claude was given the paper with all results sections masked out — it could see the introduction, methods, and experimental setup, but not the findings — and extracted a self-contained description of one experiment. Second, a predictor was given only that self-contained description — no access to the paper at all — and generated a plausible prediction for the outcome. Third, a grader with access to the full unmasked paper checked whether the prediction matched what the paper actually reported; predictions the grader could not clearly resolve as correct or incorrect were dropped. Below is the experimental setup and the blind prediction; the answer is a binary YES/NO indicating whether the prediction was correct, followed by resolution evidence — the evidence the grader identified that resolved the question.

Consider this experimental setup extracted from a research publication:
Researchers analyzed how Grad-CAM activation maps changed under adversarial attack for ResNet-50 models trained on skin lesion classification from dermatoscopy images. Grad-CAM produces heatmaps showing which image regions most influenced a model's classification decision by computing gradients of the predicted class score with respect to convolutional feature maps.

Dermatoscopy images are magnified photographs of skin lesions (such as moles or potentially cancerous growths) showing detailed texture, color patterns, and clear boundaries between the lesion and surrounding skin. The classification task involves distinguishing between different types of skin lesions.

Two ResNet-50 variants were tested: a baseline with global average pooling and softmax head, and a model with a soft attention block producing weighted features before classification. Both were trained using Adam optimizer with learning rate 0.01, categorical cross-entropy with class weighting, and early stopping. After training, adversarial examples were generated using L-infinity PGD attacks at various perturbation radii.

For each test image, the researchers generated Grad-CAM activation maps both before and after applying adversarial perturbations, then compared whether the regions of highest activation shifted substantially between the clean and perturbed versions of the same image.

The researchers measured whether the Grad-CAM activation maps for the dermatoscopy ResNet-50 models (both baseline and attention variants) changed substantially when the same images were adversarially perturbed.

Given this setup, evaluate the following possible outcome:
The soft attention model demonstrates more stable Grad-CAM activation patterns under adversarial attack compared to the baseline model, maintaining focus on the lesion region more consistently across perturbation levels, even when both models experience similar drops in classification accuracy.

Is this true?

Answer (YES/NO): NO